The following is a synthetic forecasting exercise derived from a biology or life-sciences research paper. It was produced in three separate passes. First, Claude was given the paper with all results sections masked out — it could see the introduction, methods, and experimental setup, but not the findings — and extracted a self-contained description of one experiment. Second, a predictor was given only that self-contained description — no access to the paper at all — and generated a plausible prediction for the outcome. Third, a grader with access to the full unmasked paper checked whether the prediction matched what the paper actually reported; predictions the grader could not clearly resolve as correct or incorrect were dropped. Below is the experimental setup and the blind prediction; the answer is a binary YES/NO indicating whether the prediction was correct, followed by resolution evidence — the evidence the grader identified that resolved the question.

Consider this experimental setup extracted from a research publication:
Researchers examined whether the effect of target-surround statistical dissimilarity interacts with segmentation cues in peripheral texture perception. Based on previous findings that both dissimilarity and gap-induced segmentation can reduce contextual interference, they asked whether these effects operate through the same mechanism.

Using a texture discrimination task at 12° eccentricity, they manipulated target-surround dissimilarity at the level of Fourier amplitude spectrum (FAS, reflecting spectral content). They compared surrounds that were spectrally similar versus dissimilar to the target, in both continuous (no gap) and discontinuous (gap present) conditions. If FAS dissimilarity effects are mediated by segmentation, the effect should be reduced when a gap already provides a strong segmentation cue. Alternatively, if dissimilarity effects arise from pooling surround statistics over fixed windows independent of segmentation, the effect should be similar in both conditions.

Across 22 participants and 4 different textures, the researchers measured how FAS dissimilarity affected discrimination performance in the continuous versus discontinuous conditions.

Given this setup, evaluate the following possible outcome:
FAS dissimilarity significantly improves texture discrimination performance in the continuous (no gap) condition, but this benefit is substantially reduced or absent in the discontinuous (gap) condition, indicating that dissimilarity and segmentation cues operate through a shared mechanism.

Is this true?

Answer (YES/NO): YES